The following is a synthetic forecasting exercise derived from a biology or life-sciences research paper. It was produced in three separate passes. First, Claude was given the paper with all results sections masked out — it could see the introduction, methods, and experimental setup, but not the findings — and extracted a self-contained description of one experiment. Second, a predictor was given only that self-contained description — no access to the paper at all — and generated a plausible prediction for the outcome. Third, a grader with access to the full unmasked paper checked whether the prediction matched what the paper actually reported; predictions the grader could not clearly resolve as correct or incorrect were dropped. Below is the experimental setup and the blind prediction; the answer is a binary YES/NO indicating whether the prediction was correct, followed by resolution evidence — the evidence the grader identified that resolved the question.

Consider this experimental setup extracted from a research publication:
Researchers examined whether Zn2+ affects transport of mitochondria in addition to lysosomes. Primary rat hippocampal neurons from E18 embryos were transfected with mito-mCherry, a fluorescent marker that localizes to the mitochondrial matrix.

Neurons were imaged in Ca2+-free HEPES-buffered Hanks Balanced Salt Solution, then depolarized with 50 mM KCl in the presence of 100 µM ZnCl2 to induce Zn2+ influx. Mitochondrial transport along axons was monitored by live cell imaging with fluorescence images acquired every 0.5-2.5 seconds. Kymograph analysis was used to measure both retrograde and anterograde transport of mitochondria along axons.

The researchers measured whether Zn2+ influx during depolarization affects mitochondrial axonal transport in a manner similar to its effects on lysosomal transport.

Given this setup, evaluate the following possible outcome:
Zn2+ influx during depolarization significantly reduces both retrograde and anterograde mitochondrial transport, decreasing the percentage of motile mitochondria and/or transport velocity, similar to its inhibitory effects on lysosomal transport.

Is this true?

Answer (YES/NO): YES